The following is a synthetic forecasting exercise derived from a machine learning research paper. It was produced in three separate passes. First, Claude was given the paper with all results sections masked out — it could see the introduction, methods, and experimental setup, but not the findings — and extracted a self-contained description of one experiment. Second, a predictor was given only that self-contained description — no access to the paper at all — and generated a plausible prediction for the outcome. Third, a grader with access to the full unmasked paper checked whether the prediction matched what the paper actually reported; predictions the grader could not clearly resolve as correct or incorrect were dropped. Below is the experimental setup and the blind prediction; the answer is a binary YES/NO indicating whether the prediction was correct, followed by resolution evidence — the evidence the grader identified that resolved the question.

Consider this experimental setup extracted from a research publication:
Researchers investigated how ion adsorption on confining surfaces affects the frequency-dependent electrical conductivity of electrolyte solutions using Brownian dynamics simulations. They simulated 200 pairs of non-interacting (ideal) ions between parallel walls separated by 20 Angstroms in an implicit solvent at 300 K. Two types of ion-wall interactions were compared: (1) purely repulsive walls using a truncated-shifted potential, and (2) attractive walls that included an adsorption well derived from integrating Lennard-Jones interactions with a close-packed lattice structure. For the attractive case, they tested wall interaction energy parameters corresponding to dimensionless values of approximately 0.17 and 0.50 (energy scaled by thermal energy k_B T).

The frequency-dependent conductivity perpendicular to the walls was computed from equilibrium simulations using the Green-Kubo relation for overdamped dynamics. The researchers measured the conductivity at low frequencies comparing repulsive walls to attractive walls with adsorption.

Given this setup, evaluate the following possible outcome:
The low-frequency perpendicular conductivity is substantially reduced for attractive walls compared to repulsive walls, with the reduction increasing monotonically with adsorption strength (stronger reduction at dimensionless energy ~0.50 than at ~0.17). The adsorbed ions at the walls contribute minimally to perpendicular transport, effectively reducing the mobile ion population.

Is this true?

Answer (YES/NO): NO